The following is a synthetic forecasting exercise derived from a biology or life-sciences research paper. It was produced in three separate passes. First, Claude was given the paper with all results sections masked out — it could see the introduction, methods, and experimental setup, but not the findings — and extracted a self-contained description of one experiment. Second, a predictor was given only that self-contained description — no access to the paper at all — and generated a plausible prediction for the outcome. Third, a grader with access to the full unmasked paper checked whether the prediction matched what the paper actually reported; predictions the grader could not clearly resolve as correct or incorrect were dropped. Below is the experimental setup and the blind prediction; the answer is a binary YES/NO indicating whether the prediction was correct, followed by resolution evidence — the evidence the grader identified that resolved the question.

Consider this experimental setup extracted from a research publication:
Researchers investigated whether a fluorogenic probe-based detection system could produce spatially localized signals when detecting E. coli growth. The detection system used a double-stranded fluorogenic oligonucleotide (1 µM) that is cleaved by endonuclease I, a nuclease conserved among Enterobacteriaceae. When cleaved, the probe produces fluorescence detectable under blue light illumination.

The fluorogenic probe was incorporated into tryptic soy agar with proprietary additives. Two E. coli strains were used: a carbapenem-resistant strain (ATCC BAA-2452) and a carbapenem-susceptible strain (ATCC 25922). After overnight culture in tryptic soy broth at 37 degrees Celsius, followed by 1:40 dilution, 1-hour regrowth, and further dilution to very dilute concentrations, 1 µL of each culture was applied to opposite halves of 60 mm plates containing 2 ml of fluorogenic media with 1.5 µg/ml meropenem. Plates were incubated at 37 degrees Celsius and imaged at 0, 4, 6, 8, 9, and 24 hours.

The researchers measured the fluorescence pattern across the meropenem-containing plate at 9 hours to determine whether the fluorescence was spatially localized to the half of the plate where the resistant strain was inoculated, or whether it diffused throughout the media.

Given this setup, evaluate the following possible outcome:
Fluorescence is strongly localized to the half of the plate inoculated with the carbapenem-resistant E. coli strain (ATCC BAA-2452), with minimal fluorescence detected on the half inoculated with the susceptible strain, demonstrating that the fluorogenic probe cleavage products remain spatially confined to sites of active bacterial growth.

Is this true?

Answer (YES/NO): YES